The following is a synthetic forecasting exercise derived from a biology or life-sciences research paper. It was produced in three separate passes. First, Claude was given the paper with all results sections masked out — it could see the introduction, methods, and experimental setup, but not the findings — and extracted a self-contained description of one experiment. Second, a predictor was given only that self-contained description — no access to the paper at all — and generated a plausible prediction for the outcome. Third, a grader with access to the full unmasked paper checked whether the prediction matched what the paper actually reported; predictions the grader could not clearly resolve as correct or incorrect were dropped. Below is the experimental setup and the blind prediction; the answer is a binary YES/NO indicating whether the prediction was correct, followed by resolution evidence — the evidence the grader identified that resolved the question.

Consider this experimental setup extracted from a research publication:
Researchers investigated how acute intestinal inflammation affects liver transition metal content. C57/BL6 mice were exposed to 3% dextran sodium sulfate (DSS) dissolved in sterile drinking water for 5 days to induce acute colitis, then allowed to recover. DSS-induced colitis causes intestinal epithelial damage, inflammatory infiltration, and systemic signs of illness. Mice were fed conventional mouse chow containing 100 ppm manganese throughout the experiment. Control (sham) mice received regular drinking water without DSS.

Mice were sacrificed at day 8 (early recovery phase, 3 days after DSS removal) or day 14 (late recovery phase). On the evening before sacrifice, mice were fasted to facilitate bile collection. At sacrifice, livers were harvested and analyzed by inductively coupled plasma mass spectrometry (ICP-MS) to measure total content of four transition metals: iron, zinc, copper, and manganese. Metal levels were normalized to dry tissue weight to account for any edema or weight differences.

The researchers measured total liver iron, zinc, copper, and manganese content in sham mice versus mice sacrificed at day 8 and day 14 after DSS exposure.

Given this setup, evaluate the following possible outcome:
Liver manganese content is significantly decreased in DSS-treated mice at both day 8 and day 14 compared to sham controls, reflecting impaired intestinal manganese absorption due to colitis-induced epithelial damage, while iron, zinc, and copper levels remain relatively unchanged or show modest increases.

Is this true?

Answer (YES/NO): NO